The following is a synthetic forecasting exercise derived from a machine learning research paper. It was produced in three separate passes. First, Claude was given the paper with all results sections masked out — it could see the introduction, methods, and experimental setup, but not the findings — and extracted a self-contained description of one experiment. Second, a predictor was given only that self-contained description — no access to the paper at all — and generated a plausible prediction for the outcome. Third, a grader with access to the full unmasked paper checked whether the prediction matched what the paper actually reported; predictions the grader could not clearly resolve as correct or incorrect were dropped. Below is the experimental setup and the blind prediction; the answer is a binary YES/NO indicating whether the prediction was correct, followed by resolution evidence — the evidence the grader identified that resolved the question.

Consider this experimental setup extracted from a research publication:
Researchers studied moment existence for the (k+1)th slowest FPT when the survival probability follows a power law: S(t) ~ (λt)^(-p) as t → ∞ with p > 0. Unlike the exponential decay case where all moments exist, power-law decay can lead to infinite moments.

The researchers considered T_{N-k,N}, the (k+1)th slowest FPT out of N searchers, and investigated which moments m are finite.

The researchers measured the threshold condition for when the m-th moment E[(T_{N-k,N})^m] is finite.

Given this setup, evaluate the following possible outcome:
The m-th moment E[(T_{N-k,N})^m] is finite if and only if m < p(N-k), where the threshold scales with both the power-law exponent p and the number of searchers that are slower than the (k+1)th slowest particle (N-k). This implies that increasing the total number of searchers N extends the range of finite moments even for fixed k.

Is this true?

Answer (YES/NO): NO